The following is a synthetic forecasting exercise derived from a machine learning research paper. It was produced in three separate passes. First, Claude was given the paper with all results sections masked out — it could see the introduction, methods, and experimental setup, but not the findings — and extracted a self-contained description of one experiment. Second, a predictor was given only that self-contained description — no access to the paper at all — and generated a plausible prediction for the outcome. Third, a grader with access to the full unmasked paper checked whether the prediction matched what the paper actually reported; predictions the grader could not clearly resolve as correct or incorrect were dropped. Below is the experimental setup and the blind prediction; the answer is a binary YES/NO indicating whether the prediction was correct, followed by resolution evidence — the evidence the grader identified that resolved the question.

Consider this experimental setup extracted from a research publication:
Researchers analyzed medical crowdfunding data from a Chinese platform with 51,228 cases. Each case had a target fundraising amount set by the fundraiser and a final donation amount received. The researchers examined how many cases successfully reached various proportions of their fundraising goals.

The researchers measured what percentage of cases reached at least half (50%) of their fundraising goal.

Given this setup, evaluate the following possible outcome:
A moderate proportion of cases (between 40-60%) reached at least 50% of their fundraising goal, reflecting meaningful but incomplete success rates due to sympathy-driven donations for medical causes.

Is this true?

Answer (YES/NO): NO